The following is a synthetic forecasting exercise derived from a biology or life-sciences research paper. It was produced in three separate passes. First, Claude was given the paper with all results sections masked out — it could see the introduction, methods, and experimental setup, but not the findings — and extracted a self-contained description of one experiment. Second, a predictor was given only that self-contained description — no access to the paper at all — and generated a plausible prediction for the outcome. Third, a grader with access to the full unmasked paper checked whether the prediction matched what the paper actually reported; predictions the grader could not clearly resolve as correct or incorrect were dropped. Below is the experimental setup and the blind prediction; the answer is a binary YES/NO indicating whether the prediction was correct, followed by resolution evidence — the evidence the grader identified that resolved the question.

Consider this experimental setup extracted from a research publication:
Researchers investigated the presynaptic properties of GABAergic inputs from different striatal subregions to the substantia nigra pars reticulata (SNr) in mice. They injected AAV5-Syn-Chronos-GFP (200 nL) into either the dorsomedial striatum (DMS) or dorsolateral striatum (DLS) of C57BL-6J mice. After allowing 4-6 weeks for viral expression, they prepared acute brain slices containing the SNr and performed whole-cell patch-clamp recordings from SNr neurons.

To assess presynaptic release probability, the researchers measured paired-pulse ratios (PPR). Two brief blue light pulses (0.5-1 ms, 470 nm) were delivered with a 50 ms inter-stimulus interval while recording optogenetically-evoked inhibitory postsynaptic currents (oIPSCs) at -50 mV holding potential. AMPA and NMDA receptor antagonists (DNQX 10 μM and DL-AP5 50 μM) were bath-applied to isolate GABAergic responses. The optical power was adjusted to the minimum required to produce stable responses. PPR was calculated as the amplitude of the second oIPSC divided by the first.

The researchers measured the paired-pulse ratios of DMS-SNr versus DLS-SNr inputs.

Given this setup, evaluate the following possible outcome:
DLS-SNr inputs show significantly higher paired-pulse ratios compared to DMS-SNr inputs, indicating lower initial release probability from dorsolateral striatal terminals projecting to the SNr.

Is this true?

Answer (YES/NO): YES